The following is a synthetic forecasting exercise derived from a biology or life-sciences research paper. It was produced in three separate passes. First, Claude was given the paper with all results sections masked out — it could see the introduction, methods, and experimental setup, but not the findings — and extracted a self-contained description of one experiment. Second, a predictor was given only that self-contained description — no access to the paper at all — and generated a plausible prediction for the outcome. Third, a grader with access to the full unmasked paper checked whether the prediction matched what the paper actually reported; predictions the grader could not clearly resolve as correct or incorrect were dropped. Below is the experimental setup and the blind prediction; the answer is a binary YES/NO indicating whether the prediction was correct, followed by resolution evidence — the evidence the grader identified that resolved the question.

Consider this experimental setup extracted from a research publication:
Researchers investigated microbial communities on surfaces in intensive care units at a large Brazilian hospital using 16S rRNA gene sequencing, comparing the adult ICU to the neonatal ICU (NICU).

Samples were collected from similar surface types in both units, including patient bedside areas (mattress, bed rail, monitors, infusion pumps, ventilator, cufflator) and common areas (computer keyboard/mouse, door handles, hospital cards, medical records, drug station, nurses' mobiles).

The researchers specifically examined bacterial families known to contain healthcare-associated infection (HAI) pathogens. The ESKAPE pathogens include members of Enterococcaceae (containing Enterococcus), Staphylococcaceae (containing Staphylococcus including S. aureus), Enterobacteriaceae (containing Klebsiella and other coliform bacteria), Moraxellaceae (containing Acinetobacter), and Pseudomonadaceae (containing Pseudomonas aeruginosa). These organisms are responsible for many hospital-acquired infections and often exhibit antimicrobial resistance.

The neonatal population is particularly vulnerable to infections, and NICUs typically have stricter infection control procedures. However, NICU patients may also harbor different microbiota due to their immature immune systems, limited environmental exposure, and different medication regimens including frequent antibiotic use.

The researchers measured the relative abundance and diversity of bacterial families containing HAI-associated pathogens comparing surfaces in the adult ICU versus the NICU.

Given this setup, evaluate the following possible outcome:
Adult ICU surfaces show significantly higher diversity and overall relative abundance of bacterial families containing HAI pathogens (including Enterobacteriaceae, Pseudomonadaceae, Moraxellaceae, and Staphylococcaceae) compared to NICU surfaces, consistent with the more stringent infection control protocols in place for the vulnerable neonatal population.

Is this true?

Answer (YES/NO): NO